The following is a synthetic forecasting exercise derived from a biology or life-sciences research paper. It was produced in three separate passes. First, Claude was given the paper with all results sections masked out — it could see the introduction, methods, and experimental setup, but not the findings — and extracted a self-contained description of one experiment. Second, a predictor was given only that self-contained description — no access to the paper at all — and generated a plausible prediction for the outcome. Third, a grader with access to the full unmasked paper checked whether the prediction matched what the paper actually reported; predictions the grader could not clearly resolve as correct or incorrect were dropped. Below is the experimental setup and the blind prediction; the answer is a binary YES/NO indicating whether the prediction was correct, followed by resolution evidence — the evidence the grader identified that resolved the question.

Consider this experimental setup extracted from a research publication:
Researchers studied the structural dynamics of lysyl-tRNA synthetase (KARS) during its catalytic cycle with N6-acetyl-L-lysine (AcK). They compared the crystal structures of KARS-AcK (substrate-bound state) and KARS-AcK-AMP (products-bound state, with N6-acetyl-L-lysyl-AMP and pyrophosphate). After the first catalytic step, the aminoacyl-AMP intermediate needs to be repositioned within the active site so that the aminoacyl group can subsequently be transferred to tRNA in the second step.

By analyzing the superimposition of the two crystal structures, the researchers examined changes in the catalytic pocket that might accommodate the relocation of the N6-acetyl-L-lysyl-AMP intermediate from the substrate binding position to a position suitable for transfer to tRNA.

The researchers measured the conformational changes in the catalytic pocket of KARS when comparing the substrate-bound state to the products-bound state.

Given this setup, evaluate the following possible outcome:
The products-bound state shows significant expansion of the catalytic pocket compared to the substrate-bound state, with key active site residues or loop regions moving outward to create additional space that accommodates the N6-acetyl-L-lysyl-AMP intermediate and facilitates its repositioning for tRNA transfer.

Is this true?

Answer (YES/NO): YES